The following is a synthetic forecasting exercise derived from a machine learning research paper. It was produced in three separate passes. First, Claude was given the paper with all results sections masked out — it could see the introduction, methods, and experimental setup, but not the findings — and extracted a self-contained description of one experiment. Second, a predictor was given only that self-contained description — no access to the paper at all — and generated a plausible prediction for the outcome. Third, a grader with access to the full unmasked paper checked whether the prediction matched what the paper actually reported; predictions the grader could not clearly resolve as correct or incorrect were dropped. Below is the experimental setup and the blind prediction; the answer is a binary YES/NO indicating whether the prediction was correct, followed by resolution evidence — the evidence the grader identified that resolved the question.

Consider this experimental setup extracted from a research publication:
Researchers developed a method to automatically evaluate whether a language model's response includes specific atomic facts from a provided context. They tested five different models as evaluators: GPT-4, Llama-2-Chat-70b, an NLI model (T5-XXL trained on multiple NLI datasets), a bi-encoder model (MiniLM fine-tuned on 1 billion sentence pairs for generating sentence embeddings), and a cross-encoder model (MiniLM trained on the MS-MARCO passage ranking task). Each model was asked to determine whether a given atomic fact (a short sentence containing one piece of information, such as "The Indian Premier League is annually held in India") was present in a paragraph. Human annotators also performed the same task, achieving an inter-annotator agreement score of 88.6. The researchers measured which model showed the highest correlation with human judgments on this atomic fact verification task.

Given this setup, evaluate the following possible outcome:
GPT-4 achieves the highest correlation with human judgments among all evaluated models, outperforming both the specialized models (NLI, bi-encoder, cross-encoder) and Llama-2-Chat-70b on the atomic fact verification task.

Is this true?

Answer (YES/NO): NO